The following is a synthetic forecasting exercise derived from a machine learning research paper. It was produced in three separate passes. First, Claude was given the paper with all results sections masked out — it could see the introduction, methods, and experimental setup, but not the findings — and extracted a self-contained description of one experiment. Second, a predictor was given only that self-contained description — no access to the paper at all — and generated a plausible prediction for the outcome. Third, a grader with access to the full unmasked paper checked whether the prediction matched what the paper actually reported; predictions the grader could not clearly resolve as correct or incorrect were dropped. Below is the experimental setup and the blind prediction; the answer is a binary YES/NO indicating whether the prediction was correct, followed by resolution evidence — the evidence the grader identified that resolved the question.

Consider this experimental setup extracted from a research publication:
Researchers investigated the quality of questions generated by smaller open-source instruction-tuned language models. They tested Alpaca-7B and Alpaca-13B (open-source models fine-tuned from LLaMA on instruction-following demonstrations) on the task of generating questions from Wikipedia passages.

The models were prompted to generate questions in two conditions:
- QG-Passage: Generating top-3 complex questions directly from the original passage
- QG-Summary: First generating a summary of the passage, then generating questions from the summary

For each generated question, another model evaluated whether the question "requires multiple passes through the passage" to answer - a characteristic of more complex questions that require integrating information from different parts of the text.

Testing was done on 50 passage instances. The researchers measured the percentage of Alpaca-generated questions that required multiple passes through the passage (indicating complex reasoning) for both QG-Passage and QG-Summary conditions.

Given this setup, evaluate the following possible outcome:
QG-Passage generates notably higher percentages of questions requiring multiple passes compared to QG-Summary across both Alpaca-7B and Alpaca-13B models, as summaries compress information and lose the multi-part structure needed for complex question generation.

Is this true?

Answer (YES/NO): NO